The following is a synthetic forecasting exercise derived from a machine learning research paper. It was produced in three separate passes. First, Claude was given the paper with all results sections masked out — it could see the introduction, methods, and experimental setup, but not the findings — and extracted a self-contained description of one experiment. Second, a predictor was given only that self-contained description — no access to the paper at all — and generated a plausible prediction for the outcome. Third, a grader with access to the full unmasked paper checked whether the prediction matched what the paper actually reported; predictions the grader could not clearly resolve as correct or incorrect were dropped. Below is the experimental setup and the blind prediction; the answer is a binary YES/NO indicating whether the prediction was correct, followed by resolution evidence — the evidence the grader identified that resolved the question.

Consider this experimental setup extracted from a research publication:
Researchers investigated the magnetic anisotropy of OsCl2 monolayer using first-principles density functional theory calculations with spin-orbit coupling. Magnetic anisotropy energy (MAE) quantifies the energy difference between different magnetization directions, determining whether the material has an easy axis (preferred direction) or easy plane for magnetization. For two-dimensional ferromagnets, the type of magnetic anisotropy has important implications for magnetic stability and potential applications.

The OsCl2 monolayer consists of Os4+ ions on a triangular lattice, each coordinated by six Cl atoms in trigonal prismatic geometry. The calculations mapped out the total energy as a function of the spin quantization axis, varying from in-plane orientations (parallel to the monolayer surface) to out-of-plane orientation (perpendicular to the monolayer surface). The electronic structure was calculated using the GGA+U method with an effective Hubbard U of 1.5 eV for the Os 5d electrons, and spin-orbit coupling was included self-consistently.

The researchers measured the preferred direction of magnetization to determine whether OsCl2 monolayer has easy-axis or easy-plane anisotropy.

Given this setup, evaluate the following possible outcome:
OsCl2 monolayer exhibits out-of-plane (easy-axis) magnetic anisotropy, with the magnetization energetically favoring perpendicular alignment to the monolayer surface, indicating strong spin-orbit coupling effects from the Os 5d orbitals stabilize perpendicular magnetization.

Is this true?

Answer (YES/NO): YES